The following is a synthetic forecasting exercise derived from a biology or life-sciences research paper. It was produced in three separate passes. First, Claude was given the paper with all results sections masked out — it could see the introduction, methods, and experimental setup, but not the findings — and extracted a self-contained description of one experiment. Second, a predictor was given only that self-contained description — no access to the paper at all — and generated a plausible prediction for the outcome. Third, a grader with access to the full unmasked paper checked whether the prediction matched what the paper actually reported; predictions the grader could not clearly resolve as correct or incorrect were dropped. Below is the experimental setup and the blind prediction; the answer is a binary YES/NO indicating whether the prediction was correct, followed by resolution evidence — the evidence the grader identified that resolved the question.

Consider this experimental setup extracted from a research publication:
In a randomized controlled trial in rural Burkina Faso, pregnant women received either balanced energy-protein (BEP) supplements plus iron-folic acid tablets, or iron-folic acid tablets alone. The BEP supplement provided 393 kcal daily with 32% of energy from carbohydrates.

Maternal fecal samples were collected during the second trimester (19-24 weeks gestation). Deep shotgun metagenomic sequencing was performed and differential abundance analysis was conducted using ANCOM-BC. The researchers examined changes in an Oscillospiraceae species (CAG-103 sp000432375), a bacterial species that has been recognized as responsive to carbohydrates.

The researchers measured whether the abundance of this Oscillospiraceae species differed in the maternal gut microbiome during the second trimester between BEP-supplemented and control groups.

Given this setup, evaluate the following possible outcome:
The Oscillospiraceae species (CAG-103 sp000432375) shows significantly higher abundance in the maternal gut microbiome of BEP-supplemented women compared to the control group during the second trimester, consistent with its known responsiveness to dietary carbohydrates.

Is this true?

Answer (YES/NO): NO